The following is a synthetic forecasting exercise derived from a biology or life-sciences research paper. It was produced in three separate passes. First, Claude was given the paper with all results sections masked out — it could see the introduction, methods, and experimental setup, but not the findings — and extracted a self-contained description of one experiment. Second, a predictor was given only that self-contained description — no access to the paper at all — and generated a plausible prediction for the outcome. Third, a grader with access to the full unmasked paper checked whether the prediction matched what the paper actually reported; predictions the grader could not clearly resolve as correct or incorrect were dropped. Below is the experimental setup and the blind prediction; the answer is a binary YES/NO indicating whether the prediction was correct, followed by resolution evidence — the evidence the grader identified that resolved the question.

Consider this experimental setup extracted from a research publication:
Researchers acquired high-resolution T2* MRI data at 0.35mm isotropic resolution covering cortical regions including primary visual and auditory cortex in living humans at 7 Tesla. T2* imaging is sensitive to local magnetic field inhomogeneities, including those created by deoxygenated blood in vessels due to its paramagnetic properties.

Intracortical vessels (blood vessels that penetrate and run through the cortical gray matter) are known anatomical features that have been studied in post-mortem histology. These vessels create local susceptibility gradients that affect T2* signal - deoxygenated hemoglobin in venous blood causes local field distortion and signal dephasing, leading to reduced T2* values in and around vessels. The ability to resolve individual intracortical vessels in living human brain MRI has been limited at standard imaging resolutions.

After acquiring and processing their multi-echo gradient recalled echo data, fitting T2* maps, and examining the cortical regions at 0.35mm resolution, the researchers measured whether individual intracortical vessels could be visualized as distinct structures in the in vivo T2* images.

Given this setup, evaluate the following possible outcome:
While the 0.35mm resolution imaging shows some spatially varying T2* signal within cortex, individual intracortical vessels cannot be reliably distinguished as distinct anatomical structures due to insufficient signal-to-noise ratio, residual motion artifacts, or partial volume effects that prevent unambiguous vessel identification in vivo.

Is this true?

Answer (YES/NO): NO